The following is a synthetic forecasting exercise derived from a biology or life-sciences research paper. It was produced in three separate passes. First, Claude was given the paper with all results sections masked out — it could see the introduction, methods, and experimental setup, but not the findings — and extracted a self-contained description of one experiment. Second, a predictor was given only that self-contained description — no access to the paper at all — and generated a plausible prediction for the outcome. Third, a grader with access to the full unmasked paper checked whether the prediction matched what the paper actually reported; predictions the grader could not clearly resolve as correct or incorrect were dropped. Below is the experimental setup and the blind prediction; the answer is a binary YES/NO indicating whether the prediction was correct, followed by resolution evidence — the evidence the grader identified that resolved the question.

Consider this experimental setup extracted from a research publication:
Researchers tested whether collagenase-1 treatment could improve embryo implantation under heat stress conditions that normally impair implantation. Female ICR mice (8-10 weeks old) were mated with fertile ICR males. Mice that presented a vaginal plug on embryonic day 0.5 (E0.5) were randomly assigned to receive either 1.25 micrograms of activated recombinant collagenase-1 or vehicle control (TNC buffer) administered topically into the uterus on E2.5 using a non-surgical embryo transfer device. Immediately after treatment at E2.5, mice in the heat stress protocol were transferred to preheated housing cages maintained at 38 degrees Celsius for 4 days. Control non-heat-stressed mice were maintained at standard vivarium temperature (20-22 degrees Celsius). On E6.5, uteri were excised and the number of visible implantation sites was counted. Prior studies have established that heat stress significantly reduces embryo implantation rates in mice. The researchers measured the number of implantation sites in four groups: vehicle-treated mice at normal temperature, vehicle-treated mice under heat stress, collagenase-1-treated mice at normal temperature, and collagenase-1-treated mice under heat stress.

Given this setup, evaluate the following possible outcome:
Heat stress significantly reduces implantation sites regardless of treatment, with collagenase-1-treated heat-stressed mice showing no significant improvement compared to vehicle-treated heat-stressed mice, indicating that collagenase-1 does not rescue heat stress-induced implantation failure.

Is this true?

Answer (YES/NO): NO